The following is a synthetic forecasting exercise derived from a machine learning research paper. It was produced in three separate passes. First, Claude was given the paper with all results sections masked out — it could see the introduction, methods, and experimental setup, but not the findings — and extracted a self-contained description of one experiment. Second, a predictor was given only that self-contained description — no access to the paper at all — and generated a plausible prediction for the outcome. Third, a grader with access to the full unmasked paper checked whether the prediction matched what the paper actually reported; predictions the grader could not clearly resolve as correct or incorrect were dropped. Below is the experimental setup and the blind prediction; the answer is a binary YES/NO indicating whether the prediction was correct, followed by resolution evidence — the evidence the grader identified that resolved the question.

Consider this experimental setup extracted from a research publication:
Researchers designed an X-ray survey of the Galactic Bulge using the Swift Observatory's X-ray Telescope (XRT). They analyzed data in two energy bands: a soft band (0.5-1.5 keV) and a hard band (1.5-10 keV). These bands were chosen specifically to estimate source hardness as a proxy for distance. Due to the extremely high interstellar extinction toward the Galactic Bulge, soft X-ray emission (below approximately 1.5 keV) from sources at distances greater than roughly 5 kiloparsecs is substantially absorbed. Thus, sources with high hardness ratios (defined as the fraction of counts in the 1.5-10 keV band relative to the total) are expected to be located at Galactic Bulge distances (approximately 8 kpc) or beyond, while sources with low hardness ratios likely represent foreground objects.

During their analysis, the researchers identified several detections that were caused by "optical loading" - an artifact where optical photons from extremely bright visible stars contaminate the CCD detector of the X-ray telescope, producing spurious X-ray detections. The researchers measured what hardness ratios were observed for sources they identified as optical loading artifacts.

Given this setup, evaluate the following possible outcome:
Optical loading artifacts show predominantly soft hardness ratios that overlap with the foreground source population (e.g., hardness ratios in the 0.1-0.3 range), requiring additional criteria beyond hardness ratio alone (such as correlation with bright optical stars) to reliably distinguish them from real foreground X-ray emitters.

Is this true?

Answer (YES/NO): NO